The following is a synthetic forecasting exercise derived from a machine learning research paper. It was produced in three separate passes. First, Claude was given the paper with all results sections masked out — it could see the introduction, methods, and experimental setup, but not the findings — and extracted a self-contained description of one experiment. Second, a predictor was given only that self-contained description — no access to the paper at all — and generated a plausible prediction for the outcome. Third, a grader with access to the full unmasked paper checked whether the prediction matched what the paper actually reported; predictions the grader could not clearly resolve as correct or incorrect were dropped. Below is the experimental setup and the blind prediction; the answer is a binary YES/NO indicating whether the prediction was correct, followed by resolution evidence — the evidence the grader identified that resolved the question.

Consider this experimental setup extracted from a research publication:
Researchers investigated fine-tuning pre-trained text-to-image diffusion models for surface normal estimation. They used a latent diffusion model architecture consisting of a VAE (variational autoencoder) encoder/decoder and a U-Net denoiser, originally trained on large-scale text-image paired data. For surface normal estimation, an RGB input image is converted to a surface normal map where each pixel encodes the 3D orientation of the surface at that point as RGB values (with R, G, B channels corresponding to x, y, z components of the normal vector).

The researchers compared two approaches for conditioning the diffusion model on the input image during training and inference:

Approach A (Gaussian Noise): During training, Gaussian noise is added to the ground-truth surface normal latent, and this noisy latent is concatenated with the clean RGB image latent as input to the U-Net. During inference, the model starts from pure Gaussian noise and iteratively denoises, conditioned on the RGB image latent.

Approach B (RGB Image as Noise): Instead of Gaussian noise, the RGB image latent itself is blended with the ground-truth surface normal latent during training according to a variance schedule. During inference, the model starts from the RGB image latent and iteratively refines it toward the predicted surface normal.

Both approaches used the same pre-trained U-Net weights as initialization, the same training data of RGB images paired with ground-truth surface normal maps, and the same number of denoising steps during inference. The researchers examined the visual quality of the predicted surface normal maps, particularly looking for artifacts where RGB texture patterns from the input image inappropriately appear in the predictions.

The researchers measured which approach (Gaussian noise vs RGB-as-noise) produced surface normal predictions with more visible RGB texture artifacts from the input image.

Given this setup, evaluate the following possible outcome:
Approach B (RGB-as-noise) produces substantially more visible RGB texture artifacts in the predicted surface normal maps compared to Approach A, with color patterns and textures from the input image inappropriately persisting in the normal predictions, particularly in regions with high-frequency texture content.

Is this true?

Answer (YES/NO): YES